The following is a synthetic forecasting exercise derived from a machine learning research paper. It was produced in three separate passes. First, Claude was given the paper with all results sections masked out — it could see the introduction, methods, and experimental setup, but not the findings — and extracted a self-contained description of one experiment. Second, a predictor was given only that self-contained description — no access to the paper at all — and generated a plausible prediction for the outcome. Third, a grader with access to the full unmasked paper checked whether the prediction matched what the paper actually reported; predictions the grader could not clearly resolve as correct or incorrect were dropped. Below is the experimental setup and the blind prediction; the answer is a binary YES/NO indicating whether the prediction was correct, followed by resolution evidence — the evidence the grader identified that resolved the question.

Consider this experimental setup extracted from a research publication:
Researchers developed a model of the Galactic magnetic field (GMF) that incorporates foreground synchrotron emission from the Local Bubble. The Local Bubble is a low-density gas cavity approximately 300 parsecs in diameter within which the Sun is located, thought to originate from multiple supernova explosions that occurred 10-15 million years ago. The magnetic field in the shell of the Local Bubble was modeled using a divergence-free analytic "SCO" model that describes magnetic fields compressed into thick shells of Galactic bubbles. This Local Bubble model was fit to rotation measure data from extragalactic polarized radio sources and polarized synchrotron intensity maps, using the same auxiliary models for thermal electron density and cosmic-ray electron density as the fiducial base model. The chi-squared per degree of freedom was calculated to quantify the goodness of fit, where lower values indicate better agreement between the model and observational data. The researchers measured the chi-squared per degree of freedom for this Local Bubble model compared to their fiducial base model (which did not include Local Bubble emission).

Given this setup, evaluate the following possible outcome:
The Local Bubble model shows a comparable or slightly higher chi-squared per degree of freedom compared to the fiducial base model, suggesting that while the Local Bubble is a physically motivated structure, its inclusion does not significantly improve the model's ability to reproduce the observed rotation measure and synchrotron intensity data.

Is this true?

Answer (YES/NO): NO